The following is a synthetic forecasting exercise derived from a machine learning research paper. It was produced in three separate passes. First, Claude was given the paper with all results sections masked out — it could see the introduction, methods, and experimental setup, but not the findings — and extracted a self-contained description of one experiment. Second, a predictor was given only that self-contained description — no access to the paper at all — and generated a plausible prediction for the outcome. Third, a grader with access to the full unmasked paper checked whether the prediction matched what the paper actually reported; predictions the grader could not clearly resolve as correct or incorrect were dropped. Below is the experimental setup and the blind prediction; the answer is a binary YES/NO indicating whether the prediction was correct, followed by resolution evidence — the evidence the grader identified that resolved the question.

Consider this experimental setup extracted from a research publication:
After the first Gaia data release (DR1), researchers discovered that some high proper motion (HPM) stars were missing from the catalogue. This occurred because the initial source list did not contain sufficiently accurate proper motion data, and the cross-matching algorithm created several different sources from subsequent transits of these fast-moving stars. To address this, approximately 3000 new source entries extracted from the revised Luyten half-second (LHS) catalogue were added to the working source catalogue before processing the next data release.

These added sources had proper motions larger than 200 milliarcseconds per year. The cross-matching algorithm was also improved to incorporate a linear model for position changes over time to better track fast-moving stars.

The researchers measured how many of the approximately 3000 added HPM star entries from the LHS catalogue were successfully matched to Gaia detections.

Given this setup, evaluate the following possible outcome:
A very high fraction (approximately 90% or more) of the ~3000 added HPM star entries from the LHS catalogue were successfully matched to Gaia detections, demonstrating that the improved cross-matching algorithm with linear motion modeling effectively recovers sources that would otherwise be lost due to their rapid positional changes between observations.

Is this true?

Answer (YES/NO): NO